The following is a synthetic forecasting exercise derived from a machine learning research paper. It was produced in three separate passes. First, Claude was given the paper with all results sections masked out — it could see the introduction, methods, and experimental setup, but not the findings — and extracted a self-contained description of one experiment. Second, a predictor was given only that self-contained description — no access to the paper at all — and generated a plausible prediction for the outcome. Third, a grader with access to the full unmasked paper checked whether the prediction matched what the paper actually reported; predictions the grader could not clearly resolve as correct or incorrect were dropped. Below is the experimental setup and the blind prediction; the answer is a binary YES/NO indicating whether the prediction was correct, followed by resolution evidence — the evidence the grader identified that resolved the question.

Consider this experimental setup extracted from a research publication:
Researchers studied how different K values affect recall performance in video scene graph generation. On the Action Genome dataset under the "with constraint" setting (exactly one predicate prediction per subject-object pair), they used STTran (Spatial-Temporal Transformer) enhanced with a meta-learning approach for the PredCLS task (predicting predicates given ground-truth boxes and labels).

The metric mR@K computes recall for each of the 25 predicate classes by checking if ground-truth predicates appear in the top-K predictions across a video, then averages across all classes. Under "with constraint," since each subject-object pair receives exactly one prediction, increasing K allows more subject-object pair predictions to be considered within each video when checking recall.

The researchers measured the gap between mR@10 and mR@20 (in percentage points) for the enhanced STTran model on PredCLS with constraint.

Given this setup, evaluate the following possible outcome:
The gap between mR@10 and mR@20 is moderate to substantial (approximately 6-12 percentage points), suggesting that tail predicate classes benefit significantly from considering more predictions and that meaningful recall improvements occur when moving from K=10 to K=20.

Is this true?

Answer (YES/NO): NO